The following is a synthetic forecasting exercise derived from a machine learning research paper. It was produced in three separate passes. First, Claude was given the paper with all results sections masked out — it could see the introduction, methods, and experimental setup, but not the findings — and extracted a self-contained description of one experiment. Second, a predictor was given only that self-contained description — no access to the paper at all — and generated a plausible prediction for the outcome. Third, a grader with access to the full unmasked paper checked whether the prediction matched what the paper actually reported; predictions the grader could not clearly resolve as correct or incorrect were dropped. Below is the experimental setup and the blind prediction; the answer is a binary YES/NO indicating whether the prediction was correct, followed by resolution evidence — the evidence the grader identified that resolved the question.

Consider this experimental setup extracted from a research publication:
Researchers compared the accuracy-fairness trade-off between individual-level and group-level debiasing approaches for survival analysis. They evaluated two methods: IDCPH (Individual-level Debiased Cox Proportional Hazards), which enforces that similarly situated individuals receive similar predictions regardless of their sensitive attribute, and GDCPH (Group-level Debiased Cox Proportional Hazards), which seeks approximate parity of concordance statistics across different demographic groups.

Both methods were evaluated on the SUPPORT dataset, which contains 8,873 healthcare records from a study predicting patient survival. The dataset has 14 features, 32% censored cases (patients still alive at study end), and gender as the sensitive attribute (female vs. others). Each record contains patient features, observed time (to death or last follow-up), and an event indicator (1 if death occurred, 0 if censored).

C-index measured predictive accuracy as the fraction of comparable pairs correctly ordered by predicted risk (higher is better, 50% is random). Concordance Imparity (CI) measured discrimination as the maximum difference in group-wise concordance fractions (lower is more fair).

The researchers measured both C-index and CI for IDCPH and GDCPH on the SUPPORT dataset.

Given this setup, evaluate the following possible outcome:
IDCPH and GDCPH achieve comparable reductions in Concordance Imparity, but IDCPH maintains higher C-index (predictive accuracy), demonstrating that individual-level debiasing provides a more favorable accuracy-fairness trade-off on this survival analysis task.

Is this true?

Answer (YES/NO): NO